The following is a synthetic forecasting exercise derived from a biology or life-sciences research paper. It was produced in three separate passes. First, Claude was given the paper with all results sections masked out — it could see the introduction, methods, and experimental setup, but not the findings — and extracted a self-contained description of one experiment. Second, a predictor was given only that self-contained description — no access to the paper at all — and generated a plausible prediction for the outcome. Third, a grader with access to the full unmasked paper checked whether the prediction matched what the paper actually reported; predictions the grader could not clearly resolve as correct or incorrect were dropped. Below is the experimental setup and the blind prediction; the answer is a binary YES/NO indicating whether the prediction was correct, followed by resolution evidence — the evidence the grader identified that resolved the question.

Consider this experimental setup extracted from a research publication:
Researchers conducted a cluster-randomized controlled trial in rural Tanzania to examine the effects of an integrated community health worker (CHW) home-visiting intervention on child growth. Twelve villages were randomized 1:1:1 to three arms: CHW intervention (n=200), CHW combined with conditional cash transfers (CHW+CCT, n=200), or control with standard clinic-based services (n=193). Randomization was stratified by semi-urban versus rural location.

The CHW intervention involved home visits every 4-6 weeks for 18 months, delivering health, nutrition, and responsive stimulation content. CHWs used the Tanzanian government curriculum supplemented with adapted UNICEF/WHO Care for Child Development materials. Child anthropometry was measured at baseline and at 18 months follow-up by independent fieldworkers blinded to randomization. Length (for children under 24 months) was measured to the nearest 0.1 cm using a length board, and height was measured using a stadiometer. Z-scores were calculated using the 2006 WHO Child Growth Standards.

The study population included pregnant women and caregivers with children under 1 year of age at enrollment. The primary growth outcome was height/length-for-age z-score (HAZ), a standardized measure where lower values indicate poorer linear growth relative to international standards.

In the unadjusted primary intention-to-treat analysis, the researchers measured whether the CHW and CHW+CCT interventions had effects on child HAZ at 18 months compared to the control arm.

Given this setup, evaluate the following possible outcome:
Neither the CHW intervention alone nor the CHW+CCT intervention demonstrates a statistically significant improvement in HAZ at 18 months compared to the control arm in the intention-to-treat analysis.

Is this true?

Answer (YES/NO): YES